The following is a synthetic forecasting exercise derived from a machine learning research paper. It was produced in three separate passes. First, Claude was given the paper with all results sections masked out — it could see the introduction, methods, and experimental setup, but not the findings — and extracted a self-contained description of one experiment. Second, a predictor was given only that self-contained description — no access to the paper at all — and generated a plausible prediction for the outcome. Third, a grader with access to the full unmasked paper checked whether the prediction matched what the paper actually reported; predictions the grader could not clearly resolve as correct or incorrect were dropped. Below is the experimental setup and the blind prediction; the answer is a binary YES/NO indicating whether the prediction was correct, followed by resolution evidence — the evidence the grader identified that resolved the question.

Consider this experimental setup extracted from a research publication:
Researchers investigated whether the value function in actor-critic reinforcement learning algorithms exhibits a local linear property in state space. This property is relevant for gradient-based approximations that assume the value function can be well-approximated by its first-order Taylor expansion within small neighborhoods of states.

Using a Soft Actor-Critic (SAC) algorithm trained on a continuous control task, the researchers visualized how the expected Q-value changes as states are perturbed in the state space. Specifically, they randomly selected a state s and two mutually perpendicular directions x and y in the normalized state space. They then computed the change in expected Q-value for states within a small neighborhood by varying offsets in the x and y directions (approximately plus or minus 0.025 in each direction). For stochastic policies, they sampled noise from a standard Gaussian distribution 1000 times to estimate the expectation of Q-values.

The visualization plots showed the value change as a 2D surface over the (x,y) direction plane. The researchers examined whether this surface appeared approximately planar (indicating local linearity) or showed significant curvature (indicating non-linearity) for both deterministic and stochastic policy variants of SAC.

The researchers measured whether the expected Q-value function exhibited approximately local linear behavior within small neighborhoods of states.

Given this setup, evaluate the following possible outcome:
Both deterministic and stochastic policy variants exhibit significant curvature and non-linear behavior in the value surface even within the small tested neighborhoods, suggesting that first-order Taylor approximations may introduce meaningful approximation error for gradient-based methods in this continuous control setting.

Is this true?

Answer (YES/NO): NO